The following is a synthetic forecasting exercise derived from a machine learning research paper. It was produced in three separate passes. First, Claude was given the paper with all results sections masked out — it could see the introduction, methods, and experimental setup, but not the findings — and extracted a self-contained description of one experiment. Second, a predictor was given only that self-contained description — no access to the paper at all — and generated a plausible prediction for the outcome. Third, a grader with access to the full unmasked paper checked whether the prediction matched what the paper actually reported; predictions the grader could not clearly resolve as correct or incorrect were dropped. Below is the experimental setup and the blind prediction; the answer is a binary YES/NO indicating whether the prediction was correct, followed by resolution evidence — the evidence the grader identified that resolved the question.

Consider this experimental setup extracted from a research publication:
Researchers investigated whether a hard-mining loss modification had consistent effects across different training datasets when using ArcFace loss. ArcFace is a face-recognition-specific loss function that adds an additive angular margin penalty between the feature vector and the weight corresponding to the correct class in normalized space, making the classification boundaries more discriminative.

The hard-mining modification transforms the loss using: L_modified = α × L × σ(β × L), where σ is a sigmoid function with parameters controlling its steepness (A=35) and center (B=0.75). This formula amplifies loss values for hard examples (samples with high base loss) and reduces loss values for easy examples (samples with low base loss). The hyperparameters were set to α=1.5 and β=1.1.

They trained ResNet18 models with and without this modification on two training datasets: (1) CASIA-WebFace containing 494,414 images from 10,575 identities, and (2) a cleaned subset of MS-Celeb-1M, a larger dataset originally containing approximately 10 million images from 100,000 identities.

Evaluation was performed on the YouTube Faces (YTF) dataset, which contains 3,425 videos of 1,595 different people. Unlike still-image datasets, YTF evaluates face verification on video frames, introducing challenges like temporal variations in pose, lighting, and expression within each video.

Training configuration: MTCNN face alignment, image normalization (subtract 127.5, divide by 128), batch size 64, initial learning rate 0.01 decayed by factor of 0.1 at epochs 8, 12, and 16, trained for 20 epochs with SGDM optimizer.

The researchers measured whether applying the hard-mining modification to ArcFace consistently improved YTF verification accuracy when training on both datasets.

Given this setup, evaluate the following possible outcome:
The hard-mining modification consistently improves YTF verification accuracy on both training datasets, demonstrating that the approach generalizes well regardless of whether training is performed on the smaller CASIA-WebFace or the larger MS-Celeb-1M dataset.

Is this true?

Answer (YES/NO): NO